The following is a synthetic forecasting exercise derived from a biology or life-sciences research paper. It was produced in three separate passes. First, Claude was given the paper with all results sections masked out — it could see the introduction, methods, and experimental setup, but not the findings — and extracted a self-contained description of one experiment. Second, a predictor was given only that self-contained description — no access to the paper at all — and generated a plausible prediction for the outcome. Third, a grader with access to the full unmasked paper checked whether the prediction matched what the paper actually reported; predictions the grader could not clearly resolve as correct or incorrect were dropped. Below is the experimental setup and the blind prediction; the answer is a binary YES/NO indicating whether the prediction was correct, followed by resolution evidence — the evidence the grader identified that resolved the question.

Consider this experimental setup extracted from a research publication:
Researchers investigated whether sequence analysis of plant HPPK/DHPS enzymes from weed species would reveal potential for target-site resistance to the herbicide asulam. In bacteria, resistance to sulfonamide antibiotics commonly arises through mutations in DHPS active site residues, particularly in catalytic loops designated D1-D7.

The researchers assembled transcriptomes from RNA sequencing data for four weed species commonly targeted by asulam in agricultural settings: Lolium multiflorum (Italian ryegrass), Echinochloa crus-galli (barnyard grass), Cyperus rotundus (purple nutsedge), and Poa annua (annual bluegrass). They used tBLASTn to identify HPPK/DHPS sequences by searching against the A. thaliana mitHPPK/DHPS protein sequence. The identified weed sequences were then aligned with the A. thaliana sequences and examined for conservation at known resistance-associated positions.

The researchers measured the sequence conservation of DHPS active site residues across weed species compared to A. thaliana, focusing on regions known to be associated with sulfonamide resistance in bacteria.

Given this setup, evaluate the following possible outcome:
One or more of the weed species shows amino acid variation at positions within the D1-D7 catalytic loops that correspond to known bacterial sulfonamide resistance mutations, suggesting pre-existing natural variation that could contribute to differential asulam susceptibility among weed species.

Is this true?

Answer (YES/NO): NO